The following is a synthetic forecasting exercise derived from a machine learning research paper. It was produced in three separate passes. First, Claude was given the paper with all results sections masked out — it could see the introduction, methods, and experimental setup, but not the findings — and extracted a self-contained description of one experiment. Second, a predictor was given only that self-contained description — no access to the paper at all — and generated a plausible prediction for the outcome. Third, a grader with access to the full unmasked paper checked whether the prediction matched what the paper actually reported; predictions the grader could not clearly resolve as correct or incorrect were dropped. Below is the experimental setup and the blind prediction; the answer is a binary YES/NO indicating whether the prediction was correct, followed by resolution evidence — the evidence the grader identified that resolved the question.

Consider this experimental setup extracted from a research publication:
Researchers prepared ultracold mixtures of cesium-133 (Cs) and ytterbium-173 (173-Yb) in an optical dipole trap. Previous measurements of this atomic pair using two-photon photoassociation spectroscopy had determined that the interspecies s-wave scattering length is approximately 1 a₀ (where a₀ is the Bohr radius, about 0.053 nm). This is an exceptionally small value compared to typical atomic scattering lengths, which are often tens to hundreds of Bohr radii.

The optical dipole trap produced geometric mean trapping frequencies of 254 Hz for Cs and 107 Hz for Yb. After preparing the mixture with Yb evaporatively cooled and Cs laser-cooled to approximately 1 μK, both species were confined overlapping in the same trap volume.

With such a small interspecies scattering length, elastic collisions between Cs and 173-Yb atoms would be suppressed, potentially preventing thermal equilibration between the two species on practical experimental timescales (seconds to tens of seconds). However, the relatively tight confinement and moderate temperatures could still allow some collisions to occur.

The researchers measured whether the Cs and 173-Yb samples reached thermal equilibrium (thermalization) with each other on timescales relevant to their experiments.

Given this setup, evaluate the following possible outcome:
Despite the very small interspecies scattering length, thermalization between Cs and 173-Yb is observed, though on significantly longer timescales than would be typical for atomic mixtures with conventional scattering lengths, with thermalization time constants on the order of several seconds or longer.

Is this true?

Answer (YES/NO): YES